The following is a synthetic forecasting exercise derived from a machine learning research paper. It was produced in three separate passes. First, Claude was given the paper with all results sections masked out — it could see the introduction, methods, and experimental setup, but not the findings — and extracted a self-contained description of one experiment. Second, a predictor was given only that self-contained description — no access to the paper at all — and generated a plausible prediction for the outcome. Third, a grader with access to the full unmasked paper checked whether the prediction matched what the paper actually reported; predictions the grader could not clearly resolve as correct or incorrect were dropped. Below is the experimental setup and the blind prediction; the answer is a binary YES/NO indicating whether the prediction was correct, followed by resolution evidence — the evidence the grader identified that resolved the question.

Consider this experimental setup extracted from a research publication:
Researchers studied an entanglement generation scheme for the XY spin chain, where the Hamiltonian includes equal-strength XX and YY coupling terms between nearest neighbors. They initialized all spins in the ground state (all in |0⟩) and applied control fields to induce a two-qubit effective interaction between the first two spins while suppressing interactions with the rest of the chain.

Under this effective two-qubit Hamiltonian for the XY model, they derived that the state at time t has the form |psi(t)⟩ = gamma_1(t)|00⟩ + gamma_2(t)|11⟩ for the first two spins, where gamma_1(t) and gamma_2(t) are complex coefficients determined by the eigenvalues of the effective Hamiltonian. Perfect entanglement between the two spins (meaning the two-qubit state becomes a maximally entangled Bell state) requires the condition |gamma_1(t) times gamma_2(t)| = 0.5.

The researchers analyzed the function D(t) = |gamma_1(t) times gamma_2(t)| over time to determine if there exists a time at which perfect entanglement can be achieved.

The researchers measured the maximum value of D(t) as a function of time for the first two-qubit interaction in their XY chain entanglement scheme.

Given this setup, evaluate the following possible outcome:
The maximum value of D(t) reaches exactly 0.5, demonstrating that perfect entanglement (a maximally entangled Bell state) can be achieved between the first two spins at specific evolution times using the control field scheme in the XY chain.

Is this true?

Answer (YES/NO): YES